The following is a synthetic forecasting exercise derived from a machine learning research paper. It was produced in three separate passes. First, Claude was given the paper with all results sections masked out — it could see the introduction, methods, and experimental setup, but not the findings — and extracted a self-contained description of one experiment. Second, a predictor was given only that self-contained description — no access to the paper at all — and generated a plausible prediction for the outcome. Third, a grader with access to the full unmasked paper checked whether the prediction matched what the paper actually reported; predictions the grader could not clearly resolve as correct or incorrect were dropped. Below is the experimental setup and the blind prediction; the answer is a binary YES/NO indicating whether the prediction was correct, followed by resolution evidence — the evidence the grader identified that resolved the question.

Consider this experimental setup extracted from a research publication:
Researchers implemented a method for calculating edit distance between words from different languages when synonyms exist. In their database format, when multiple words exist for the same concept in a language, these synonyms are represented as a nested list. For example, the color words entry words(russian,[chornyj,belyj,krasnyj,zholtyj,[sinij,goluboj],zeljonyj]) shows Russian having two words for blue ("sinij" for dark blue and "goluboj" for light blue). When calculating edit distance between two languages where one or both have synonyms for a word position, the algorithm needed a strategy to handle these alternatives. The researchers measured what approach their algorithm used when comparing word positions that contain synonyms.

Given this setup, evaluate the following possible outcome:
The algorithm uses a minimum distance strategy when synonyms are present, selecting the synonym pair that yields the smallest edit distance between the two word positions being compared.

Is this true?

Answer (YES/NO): YES